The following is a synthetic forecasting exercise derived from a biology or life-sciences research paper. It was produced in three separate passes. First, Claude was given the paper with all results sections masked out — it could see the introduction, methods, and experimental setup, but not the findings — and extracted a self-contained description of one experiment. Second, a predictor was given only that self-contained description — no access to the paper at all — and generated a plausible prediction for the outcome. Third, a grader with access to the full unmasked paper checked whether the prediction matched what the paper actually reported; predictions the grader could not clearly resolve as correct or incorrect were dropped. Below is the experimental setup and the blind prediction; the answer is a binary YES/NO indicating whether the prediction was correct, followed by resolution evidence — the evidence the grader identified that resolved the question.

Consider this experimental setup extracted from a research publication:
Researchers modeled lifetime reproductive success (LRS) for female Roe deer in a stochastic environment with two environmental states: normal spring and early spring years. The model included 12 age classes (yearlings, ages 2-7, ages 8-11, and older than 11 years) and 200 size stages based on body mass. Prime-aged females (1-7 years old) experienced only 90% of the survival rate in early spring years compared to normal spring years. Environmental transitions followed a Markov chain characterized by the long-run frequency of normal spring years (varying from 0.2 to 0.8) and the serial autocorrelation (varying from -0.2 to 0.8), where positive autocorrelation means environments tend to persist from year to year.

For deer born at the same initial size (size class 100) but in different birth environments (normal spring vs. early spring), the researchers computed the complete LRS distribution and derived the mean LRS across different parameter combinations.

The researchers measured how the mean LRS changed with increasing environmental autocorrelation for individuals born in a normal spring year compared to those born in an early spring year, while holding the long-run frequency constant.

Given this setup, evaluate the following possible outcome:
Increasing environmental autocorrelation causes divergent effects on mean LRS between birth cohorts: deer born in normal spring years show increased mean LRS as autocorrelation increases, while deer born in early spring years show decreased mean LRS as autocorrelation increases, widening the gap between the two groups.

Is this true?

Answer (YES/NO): YES